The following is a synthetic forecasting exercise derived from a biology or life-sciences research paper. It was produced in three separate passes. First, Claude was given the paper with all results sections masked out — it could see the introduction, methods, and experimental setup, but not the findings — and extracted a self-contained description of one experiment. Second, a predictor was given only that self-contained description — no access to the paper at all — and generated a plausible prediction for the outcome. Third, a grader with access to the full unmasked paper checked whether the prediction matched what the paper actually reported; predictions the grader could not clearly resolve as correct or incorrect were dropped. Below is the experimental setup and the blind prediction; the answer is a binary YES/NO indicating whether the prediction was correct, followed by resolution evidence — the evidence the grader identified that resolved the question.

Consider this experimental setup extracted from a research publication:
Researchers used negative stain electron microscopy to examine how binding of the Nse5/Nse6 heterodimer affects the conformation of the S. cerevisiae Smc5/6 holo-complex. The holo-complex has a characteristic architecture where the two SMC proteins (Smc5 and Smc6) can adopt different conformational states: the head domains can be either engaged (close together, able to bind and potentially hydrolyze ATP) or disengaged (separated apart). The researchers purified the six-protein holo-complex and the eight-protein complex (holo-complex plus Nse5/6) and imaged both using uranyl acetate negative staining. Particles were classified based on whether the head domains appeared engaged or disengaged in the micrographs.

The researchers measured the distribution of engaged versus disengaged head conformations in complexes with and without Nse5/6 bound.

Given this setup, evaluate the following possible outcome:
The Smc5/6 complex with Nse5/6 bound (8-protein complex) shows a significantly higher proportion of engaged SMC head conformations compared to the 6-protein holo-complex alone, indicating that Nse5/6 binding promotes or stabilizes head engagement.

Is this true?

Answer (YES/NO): NO